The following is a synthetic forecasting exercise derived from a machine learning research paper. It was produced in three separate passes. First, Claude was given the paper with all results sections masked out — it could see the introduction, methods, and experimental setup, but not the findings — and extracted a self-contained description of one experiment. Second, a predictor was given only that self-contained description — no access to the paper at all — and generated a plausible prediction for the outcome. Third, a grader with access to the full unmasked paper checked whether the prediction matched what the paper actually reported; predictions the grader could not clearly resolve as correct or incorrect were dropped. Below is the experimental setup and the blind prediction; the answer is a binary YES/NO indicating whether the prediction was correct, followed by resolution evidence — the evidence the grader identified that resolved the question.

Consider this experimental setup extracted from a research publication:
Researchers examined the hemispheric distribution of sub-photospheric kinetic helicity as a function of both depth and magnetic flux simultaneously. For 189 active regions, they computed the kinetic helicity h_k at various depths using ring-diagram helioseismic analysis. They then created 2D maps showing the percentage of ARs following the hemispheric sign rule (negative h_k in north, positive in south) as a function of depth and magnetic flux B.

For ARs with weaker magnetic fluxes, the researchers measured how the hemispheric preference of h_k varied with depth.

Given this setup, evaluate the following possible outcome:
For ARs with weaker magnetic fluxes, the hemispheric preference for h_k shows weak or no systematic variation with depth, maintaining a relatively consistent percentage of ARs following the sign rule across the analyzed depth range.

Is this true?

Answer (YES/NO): NO